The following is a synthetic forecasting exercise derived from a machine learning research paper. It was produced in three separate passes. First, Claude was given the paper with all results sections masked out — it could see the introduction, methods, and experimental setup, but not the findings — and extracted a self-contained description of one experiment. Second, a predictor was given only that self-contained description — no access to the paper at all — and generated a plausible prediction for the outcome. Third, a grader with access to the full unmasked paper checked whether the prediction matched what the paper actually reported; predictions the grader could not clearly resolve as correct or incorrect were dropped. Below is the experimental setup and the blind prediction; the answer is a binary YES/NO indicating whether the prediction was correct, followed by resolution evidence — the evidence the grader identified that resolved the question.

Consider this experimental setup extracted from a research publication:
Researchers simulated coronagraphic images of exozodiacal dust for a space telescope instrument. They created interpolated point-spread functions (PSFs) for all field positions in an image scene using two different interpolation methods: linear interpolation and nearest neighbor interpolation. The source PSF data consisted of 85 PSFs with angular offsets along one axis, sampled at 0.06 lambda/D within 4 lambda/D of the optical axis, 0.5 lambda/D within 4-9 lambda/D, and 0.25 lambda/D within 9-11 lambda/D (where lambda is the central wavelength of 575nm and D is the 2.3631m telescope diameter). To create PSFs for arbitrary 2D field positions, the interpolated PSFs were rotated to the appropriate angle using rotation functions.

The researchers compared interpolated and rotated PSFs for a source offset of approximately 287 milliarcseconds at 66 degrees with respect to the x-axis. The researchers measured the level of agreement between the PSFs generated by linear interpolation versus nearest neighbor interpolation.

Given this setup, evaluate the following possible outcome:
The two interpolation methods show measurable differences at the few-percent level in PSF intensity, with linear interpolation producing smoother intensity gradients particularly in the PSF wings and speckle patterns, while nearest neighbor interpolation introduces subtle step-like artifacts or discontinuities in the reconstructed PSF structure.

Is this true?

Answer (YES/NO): NO